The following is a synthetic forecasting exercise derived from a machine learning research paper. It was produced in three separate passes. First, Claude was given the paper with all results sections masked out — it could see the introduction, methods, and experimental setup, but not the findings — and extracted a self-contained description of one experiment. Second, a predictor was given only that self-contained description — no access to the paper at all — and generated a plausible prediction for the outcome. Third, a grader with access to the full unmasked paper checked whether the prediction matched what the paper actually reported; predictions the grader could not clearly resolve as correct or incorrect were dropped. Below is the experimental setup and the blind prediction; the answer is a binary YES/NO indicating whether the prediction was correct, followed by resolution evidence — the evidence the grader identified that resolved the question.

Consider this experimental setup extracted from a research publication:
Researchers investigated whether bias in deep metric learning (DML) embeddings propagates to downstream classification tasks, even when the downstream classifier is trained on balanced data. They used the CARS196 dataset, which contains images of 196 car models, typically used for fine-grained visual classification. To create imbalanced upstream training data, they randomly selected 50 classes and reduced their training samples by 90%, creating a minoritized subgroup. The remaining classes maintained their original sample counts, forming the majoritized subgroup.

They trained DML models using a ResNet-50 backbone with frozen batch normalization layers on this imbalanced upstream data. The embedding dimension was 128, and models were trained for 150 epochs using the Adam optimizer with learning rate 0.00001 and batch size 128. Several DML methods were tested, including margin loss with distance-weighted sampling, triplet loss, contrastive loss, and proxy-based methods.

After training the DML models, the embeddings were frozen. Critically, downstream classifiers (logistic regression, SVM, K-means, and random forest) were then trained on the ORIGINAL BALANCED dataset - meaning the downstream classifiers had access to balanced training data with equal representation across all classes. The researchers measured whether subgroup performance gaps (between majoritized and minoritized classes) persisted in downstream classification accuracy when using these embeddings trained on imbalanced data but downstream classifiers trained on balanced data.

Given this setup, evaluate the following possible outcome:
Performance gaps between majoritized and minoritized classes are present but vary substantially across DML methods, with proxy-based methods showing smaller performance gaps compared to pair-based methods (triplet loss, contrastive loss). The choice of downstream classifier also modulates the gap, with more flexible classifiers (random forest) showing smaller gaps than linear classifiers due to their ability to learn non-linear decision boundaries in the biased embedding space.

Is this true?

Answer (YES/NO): NO